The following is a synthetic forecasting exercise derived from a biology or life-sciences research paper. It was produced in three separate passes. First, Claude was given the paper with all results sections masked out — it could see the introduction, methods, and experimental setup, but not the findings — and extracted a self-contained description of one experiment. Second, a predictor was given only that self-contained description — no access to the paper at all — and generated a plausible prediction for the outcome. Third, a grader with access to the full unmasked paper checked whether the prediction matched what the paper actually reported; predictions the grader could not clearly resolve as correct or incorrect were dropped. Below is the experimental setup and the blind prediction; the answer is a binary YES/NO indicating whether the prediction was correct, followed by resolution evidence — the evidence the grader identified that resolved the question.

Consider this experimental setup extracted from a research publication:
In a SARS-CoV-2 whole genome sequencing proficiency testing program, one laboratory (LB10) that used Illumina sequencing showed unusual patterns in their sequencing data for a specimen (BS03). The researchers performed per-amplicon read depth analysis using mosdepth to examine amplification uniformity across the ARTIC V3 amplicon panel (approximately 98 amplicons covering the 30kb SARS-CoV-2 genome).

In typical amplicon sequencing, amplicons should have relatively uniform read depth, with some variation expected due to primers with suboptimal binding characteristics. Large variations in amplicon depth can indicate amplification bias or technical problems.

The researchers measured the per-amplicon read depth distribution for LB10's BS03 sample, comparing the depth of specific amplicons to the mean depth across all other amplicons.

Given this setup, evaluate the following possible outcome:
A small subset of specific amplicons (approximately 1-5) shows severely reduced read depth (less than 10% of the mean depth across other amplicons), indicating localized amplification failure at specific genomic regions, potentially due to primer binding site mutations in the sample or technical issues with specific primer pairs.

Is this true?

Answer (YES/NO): NO